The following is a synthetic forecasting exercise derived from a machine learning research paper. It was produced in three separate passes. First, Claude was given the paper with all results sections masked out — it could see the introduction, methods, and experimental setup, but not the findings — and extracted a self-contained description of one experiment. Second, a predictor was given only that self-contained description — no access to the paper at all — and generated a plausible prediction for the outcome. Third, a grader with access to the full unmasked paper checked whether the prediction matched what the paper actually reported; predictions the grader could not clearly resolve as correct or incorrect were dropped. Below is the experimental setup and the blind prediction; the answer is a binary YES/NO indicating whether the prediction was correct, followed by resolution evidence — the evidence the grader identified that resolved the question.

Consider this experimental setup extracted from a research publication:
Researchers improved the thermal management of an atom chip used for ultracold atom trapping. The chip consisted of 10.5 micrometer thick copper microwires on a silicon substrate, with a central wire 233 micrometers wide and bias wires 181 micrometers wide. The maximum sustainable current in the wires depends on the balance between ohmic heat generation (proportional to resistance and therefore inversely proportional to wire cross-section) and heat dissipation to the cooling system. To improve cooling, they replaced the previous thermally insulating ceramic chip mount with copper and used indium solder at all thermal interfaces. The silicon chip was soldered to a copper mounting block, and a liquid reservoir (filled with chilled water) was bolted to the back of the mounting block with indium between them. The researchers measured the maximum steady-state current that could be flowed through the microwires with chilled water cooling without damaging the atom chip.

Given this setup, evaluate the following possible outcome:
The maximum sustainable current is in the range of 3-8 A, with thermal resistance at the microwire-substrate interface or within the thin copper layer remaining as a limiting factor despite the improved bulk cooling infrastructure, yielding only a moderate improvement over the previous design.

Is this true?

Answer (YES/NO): NO